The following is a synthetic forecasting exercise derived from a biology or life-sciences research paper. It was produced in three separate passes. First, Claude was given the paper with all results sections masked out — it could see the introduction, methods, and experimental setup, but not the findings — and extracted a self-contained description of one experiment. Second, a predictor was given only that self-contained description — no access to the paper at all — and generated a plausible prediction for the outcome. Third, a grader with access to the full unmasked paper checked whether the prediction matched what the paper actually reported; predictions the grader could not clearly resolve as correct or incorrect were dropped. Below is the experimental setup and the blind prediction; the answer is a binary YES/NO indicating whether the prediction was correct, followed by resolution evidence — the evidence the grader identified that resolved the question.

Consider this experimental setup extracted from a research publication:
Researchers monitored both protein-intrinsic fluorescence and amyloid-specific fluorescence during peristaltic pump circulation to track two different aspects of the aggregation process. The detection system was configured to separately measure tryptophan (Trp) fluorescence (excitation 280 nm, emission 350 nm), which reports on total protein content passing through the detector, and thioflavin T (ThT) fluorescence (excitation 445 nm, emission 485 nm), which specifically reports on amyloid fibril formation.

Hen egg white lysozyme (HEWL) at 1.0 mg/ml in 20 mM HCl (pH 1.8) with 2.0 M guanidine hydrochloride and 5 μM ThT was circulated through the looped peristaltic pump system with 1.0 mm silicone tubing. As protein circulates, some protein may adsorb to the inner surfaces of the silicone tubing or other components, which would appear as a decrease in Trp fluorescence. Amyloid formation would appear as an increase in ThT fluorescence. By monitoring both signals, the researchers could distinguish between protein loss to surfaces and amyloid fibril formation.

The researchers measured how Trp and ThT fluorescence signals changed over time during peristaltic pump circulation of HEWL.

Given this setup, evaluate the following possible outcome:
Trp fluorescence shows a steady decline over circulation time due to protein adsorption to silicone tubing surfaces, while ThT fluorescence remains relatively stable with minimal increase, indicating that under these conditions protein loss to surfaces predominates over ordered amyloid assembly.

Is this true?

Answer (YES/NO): NO